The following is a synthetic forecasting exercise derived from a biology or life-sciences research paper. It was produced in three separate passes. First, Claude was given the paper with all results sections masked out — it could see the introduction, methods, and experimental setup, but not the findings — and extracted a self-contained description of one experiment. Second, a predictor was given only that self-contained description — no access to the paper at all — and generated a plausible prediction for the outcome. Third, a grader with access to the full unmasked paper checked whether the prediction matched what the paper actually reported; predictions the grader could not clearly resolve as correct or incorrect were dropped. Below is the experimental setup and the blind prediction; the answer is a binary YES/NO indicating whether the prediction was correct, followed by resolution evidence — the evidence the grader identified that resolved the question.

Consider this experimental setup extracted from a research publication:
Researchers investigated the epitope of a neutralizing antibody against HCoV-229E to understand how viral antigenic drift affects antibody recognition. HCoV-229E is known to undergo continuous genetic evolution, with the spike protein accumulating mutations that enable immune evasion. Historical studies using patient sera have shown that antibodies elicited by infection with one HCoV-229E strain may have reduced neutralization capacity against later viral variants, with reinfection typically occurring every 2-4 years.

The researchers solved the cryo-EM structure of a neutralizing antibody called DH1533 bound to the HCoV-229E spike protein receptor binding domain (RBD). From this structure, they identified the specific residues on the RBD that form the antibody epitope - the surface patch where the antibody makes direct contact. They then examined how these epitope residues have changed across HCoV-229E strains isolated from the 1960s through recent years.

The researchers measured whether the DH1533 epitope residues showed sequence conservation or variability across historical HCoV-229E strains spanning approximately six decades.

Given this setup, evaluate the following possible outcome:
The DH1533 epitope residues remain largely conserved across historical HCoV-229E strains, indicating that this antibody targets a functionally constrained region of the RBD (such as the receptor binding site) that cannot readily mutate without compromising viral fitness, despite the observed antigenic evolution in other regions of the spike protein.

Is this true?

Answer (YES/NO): NO